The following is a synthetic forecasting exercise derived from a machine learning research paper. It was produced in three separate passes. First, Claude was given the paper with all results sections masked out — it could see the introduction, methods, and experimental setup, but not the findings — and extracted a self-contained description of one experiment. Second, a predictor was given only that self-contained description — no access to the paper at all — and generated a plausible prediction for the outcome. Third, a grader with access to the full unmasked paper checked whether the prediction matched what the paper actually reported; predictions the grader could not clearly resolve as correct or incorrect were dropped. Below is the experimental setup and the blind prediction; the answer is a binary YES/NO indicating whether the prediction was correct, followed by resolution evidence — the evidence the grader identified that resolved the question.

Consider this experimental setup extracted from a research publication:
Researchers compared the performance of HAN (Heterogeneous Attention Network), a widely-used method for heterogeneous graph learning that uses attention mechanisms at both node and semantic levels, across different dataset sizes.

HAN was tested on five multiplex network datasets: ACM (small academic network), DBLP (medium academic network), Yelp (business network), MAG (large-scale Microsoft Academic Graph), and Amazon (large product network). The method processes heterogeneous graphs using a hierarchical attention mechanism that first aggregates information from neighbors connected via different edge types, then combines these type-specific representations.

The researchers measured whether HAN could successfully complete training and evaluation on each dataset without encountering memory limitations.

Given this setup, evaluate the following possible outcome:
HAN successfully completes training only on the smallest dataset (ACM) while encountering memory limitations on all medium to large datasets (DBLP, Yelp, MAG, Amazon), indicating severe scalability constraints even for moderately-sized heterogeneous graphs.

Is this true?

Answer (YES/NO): NO